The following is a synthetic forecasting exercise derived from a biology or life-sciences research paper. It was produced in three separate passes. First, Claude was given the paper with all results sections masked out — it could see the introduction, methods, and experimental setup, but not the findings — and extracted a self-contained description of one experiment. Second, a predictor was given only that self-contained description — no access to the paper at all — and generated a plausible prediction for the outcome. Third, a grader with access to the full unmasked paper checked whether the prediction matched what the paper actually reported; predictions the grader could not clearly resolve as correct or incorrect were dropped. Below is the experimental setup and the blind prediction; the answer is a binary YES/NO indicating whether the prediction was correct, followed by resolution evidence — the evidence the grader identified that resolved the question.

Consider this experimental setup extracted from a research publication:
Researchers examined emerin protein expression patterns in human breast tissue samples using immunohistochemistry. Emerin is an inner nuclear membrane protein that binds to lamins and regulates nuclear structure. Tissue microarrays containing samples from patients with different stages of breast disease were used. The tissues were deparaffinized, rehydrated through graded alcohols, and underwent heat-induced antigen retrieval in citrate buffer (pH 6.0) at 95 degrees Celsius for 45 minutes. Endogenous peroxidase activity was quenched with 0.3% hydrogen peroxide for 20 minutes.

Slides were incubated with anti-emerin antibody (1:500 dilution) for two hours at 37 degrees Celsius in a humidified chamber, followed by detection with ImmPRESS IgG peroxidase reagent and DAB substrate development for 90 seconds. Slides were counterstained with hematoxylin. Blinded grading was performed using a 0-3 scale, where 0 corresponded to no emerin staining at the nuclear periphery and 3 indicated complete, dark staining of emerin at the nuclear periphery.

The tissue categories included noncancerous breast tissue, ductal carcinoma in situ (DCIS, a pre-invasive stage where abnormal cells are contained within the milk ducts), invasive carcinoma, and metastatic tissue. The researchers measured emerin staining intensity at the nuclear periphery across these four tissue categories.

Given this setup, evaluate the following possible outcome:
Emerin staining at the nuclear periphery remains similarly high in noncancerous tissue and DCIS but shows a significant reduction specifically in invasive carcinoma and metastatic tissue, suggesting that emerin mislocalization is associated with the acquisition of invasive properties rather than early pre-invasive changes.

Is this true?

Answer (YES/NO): YES